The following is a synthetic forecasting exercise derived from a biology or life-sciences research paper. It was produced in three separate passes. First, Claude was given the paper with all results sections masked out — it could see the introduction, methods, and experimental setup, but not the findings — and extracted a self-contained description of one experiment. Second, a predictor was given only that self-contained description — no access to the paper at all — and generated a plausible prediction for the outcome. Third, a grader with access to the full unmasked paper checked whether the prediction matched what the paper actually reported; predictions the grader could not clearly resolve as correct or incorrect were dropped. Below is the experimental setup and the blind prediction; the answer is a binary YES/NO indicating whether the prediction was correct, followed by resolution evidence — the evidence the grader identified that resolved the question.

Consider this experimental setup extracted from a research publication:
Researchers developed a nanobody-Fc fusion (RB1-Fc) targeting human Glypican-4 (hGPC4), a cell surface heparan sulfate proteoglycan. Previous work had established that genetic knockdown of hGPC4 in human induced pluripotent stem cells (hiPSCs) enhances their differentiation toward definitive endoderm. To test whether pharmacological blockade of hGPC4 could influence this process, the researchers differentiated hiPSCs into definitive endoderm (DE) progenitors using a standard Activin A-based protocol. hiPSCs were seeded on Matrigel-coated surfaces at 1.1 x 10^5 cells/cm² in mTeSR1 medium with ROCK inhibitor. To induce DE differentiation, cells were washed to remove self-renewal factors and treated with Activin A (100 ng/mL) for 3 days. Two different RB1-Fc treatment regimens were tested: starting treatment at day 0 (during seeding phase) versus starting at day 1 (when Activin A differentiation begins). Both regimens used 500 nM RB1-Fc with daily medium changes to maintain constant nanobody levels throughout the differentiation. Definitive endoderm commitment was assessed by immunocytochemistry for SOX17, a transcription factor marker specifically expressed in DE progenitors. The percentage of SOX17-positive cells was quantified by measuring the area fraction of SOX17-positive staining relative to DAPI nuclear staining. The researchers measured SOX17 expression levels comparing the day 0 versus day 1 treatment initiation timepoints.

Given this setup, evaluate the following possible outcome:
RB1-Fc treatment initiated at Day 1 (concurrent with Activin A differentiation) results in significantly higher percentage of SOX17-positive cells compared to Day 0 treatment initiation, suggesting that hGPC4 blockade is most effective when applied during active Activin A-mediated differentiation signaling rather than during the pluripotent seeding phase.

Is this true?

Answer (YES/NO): NO